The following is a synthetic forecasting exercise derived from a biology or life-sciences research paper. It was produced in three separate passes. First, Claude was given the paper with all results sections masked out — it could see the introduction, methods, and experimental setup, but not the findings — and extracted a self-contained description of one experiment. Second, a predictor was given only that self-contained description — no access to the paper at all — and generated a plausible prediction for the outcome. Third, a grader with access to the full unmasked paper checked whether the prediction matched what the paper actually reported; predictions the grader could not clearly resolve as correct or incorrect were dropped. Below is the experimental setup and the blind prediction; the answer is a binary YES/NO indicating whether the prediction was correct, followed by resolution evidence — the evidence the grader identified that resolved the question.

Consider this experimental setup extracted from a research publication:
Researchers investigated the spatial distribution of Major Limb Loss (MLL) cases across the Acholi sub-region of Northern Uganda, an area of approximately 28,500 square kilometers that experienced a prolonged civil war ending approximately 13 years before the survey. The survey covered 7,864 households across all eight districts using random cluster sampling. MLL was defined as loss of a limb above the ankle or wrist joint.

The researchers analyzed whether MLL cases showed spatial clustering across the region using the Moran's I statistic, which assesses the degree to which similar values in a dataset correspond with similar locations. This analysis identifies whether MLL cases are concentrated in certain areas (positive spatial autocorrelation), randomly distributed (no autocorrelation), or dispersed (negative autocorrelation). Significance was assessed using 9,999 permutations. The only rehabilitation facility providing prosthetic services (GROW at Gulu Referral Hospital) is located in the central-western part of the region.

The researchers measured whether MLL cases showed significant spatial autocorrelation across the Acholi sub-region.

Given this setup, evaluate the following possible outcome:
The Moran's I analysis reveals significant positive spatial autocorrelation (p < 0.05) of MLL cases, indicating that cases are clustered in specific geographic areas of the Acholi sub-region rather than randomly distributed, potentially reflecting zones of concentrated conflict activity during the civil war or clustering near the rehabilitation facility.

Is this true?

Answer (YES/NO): NO